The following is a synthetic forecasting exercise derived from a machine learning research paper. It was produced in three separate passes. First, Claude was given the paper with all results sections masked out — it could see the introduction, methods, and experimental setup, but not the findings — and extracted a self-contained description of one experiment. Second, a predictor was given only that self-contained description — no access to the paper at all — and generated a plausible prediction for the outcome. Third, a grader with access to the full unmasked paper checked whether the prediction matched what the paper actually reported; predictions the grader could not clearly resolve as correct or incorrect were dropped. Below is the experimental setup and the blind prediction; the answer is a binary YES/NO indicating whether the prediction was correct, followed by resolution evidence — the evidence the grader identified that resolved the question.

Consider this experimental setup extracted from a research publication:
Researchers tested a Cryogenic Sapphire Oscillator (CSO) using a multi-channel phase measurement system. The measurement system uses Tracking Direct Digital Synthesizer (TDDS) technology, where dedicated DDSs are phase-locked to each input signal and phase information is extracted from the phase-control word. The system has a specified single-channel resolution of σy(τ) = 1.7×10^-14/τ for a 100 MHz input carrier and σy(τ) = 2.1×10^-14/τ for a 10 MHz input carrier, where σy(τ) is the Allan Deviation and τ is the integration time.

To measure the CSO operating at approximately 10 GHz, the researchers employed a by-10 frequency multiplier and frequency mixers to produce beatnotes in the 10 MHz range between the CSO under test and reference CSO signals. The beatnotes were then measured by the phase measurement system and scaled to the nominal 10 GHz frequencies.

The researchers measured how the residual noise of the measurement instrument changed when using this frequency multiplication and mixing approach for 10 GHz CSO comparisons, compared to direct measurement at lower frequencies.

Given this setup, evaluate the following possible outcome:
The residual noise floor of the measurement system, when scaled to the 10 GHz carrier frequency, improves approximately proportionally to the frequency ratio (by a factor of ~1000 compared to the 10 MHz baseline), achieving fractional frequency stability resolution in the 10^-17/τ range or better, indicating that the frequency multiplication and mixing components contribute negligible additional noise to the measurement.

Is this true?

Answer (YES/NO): YES